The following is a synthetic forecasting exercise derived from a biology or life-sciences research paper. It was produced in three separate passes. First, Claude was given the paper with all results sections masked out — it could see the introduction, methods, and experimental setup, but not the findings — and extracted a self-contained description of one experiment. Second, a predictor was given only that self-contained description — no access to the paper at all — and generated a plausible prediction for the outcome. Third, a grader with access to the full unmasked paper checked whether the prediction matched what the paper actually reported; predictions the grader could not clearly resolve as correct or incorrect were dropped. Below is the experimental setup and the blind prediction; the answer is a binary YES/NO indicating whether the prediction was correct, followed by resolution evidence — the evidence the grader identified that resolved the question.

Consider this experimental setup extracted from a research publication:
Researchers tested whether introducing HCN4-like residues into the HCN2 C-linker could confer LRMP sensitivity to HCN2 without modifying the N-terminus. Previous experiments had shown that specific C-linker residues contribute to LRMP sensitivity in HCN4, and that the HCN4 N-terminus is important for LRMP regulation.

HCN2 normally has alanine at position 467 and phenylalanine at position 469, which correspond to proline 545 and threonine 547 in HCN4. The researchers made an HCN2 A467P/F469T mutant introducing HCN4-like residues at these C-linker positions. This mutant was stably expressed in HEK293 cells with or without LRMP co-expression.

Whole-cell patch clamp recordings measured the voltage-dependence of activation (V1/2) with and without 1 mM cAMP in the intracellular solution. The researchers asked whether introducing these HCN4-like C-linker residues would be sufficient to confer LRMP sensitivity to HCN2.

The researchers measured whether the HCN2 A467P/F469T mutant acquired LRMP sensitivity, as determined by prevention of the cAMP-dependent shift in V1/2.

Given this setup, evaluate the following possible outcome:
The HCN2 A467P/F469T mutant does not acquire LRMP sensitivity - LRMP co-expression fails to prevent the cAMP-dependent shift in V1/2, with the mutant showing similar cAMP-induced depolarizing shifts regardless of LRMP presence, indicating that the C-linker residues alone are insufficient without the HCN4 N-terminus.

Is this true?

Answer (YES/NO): YES